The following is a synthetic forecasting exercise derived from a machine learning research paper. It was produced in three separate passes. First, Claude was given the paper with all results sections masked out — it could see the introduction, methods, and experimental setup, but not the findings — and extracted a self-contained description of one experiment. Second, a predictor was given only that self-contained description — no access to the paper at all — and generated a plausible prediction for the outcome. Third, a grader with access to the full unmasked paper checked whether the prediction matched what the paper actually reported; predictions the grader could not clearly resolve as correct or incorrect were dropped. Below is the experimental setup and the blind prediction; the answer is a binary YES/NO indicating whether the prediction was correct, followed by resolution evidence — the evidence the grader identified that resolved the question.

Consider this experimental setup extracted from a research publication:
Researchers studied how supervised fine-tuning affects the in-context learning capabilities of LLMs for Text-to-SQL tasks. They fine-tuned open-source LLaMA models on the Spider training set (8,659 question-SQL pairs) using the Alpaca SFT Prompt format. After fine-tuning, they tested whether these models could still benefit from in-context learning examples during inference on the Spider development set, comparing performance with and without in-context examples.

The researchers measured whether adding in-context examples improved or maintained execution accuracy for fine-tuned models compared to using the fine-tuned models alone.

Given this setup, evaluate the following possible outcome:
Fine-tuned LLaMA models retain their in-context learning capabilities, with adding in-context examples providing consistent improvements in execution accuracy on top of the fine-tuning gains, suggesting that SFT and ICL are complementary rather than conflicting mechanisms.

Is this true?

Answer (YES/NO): NO